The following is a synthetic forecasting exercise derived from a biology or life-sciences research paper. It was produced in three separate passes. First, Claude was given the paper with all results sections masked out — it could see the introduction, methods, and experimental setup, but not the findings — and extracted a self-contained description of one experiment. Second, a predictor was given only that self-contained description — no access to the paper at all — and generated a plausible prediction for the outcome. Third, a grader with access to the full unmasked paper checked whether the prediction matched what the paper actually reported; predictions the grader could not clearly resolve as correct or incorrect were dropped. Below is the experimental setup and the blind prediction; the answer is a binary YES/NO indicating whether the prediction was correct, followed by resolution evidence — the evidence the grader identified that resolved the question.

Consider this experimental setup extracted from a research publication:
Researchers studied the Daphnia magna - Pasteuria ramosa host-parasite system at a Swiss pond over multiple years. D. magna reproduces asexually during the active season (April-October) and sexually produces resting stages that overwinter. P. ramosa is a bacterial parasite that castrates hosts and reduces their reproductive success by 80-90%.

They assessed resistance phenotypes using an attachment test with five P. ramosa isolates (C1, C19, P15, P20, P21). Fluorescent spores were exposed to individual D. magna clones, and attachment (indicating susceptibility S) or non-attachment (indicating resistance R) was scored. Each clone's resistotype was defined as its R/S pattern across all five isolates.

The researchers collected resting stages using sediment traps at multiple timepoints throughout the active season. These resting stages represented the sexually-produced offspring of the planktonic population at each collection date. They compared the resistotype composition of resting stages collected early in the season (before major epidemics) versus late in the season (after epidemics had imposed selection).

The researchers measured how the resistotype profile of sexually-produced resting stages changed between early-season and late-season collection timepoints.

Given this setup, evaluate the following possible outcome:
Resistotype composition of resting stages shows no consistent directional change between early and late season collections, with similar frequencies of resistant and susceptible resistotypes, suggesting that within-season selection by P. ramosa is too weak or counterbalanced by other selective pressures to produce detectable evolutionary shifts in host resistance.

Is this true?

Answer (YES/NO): NO